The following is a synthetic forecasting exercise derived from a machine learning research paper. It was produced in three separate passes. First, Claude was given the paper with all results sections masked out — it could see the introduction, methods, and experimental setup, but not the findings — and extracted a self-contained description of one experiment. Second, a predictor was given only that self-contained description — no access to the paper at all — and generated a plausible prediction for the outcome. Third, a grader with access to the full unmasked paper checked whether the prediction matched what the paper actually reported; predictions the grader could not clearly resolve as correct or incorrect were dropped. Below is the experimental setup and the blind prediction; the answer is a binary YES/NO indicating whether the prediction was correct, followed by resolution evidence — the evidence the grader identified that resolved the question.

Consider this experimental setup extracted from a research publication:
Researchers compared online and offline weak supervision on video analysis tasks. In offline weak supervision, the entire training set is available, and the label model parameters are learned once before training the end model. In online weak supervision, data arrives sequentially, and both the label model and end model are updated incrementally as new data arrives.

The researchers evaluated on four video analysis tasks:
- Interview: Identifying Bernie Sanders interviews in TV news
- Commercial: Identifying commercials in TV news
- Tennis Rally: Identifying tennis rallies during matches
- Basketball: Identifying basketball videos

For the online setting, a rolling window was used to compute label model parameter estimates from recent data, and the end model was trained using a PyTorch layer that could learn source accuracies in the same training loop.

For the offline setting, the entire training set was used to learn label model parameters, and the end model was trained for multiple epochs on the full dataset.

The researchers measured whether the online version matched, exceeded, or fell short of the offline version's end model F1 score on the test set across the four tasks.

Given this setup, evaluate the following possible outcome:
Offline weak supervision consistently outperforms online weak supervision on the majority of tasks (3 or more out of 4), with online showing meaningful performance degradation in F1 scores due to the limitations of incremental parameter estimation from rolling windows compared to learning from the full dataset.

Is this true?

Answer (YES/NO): NO